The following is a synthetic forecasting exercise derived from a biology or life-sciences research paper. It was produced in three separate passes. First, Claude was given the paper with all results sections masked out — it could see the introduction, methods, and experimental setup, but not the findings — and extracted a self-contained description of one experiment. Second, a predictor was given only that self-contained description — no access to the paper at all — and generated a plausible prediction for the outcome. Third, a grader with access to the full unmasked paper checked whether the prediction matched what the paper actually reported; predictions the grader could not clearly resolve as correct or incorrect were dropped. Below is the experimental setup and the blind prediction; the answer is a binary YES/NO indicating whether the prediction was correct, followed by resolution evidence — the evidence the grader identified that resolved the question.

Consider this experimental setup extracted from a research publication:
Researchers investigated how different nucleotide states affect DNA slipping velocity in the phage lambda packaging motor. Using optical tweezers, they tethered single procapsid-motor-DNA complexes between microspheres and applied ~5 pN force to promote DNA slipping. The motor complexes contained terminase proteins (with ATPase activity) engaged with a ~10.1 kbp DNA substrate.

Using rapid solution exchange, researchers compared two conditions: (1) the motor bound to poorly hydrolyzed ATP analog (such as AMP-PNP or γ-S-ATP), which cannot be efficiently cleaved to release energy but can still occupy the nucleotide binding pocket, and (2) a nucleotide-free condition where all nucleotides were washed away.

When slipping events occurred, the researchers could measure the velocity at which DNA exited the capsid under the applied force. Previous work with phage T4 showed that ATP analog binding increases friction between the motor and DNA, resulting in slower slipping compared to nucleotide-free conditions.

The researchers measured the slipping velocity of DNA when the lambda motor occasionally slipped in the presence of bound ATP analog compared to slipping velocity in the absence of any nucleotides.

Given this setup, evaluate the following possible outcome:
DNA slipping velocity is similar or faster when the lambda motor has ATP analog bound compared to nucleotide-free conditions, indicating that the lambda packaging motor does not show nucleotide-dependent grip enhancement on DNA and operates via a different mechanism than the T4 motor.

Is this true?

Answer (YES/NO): NO